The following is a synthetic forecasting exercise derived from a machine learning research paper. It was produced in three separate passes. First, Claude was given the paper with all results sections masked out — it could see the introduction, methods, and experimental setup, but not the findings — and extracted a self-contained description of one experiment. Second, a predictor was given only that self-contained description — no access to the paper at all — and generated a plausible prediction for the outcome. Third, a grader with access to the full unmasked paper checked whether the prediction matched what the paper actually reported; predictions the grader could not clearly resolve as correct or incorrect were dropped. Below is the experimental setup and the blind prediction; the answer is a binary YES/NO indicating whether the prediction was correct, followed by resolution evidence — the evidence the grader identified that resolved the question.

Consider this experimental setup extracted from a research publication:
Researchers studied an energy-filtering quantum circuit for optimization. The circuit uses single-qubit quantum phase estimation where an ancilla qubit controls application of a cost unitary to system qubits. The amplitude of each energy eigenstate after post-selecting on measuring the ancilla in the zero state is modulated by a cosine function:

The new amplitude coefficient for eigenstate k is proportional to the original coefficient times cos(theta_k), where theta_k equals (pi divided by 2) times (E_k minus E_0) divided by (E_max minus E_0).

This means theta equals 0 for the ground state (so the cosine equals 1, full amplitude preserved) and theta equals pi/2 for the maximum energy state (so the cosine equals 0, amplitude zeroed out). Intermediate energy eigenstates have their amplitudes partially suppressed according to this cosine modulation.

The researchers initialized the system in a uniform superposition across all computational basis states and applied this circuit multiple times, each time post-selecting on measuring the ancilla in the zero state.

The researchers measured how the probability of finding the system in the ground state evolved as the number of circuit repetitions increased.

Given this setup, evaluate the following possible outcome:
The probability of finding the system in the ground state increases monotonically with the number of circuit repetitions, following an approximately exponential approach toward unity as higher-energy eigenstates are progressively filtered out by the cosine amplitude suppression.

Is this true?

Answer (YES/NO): YES